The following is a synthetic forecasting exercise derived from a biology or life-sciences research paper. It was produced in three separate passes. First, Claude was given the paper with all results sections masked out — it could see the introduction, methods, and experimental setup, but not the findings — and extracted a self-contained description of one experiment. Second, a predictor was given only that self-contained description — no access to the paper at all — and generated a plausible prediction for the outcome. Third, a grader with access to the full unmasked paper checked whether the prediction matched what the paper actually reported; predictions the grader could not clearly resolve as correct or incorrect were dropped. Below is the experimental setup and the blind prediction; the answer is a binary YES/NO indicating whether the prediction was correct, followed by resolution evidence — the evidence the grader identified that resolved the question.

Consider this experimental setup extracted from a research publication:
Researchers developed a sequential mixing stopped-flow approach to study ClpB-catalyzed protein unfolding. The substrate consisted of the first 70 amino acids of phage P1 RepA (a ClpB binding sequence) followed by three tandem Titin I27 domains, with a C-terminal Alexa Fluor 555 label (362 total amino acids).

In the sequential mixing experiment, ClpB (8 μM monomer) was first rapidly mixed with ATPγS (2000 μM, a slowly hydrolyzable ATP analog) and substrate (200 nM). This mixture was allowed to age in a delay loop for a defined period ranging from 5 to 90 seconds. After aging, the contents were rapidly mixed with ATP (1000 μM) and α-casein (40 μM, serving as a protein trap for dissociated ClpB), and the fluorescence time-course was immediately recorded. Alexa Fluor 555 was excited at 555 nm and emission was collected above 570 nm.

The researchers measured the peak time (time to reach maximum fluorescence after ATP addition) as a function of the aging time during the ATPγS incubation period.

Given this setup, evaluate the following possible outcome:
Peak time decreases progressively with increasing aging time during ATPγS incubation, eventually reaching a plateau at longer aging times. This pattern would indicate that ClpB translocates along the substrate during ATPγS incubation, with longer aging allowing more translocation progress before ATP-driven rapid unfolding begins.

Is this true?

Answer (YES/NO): NO